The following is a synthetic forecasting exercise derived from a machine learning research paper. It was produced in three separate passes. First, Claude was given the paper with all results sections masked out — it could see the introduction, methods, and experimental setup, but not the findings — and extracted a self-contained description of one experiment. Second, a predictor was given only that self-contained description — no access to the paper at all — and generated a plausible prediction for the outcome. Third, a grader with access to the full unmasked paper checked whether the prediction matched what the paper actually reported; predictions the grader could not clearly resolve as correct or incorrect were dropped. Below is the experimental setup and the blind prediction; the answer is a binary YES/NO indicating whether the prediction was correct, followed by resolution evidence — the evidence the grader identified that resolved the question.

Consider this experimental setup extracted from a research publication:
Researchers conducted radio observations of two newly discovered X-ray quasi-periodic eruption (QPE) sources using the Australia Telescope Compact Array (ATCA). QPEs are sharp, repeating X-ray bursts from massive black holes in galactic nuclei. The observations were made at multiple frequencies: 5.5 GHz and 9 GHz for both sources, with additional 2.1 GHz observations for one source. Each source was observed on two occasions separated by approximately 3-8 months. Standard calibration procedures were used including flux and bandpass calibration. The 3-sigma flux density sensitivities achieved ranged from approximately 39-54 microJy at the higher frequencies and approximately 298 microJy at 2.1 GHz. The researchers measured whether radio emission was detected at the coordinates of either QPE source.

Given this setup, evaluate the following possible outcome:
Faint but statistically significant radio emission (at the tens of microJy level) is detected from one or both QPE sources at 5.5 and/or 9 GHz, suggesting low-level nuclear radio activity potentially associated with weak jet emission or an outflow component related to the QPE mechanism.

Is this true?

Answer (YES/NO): NO